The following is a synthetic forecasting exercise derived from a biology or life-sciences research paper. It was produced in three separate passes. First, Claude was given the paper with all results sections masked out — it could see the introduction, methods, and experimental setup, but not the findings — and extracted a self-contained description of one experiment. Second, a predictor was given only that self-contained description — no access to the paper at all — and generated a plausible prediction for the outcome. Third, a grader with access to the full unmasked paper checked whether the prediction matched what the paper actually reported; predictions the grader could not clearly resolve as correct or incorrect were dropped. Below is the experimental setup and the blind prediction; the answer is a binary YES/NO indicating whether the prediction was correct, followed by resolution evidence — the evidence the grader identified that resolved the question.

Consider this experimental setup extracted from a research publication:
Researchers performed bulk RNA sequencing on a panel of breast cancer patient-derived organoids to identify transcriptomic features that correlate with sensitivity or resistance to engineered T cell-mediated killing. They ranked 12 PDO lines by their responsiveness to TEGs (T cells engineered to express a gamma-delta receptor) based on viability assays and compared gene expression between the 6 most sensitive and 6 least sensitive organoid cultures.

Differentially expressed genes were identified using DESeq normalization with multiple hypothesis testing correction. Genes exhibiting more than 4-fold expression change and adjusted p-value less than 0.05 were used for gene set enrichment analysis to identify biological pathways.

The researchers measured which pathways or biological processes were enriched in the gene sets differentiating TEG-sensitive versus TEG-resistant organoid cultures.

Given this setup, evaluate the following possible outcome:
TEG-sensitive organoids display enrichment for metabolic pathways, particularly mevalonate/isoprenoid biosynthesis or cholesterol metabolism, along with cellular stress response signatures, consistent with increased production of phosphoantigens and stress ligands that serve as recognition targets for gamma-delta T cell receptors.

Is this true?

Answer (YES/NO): NO